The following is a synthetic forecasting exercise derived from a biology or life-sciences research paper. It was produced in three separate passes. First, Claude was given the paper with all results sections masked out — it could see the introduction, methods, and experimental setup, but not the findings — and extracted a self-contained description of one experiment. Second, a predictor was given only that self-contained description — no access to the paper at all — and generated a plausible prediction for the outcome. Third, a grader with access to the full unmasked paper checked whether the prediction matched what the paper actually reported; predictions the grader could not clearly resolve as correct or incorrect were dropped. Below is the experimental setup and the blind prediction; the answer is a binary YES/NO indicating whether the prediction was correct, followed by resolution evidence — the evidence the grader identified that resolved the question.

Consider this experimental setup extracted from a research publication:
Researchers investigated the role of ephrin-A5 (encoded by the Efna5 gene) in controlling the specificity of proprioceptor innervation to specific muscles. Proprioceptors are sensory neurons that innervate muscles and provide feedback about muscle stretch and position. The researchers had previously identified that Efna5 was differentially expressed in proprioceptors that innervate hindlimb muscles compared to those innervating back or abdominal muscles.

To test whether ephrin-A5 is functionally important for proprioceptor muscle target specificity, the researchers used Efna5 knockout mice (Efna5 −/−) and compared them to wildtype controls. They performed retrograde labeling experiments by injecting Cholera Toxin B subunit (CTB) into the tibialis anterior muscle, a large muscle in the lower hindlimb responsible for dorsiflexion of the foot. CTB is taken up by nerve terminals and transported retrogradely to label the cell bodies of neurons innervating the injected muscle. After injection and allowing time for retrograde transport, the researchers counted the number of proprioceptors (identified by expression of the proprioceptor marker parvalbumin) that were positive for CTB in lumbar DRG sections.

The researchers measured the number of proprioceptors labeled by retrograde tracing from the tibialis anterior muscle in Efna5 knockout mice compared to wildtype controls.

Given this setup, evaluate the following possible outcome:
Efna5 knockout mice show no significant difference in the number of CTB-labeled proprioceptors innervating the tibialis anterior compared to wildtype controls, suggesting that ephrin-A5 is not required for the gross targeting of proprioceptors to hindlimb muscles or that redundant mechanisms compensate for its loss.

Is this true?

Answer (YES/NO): NO